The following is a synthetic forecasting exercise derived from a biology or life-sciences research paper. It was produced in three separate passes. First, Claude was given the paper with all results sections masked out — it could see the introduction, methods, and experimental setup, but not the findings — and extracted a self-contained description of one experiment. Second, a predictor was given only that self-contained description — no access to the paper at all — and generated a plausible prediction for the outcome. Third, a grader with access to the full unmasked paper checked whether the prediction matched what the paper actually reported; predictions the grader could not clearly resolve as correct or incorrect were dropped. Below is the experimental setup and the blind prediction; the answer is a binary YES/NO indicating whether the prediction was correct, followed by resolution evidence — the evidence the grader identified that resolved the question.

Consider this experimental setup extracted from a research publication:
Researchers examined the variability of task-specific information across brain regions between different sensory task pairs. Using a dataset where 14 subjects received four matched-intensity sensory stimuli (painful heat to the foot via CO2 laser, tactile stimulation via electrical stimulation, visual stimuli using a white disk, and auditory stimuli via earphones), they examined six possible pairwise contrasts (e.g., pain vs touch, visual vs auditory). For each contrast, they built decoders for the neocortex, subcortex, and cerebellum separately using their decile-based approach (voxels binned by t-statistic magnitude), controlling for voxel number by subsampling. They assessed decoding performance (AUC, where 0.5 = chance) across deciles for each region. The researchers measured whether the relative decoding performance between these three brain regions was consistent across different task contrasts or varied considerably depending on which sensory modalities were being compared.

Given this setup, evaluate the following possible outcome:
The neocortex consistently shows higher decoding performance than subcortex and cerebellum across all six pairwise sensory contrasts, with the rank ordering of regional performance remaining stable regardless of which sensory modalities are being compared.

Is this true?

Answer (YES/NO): NO